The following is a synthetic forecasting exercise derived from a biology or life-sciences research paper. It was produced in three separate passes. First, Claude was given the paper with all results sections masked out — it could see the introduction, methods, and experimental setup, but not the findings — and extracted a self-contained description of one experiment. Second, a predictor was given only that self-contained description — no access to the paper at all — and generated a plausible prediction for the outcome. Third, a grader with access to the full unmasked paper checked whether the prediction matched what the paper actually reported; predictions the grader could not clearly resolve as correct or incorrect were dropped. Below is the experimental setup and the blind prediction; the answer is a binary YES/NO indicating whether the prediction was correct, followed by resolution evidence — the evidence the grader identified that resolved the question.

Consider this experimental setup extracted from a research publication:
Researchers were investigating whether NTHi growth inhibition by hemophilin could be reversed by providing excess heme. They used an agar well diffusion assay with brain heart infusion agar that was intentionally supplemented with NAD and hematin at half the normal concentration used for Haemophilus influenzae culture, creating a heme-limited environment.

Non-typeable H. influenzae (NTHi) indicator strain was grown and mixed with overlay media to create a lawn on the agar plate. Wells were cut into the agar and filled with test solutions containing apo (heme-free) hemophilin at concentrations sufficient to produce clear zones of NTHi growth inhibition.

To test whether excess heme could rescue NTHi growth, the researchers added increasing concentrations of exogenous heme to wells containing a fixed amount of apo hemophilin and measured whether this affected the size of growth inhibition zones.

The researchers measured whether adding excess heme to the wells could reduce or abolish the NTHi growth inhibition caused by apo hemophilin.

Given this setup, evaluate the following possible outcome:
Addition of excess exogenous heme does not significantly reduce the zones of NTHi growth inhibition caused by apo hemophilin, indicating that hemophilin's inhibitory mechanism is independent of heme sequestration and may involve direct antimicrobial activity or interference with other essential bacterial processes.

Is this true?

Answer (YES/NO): NO